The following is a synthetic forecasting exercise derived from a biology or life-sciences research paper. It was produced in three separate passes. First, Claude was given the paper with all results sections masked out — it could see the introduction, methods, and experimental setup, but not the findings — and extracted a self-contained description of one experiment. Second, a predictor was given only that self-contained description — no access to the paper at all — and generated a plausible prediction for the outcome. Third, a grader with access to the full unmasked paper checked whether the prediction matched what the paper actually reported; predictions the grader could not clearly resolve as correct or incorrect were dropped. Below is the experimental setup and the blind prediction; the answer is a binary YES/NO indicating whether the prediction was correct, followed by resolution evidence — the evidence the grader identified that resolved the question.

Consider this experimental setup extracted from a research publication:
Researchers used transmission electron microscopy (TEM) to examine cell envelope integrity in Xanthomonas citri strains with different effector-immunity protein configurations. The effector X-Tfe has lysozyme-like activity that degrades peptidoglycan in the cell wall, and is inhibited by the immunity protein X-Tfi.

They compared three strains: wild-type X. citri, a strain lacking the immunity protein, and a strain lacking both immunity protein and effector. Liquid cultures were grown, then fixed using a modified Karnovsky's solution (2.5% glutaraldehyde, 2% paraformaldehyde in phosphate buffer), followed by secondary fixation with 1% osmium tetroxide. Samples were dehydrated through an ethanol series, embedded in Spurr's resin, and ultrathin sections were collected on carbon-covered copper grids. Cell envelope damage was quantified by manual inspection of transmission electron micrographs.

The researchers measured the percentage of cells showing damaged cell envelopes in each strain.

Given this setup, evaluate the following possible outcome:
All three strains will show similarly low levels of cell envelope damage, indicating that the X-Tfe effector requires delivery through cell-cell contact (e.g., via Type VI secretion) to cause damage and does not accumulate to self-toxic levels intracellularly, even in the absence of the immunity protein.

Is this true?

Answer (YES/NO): NO